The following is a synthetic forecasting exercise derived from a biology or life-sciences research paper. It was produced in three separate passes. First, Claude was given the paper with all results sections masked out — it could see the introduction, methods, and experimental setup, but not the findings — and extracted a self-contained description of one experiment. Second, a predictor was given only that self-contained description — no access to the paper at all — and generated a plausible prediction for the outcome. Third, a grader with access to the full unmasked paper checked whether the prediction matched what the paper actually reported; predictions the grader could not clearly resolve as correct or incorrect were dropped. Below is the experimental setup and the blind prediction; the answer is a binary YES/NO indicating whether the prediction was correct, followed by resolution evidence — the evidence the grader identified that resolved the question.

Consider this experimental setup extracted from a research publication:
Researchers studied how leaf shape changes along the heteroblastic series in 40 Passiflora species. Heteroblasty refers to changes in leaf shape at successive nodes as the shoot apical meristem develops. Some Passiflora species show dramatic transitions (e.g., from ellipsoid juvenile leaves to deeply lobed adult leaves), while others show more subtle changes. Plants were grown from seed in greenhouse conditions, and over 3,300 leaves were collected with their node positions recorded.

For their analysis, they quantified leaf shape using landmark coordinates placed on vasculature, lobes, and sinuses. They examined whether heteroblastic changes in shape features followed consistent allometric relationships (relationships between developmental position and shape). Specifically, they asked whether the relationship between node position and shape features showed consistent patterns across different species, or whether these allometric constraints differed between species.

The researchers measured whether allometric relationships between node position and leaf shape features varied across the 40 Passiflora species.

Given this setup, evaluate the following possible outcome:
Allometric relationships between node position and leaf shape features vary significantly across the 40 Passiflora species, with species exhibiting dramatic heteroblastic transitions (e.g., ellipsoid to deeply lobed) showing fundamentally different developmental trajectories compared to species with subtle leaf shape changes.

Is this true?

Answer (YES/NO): YES